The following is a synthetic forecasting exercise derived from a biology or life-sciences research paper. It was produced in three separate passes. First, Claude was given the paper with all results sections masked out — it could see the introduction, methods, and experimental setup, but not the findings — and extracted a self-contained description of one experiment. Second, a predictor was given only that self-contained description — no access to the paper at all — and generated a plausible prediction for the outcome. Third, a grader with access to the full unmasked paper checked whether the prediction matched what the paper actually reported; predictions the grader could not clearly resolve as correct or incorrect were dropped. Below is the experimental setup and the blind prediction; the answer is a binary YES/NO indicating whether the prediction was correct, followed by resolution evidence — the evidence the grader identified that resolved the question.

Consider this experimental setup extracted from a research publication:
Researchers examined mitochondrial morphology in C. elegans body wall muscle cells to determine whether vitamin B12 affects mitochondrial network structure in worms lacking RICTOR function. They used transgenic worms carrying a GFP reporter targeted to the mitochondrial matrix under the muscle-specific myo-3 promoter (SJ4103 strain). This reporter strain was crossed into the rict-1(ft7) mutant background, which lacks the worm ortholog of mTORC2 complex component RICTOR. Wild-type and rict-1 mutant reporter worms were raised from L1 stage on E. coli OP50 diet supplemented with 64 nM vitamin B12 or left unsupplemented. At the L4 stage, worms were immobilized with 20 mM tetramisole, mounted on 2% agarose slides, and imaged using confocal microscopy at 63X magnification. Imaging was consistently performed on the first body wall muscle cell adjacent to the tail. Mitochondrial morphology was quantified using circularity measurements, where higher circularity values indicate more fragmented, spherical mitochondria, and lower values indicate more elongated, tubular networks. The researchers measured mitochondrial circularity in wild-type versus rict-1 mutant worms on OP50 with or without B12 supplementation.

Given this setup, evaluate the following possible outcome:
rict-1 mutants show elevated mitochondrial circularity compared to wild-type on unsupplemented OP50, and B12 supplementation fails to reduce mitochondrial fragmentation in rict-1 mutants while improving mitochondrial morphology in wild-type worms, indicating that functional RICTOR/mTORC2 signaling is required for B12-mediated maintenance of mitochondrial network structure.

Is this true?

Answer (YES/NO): NO